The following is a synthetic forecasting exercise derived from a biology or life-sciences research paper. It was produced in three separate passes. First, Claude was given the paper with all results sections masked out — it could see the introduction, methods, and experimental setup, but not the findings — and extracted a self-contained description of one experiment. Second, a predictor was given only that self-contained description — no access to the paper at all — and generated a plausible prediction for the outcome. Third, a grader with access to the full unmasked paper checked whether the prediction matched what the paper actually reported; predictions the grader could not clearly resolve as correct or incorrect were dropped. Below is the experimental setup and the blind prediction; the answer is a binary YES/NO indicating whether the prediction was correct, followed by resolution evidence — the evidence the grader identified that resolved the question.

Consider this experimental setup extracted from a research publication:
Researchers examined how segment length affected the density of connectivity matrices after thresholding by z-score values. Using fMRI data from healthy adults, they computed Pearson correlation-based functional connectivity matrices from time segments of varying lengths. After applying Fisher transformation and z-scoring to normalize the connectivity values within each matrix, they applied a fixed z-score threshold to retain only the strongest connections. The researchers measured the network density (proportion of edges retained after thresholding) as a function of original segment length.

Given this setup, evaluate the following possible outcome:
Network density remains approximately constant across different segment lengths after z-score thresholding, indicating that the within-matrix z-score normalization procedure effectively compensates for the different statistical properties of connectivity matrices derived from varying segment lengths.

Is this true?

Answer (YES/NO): NO